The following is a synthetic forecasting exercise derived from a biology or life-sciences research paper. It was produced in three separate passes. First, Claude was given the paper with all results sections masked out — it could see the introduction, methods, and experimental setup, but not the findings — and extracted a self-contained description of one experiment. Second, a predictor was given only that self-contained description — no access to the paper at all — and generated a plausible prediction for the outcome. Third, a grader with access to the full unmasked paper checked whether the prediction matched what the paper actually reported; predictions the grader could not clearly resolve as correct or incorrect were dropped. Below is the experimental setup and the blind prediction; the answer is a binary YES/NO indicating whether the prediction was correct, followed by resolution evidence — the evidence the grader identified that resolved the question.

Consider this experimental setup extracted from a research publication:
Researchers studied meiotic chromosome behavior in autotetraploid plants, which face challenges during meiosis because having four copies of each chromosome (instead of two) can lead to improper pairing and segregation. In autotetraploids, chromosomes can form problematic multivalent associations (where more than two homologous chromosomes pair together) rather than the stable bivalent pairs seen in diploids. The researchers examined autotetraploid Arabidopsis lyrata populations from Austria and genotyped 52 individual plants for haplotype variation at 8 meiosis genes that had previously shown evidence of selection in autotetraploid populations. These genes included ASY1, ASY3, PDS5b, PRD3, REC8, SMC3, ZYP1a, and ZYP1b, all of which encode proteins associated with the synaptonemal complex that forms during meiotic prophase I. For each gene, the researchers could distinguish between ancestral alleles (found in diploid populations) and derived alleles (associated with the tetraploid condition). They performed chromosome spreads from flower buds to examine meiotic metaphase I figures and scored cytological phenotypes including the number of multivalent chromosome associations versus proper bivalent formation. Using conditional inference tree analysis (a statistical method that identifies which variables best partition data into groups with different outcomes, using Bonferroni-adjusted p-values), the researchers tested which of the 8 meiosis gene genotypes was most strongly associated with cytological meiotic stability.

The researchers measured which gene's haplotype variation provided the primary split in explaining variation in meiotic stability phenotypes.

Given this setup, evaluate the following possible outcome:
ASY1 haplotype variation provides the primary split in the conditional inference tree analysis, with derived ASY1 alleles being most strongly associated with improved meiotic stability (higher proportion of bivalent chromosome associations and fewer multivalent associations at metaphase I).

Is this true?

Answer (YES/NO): NO